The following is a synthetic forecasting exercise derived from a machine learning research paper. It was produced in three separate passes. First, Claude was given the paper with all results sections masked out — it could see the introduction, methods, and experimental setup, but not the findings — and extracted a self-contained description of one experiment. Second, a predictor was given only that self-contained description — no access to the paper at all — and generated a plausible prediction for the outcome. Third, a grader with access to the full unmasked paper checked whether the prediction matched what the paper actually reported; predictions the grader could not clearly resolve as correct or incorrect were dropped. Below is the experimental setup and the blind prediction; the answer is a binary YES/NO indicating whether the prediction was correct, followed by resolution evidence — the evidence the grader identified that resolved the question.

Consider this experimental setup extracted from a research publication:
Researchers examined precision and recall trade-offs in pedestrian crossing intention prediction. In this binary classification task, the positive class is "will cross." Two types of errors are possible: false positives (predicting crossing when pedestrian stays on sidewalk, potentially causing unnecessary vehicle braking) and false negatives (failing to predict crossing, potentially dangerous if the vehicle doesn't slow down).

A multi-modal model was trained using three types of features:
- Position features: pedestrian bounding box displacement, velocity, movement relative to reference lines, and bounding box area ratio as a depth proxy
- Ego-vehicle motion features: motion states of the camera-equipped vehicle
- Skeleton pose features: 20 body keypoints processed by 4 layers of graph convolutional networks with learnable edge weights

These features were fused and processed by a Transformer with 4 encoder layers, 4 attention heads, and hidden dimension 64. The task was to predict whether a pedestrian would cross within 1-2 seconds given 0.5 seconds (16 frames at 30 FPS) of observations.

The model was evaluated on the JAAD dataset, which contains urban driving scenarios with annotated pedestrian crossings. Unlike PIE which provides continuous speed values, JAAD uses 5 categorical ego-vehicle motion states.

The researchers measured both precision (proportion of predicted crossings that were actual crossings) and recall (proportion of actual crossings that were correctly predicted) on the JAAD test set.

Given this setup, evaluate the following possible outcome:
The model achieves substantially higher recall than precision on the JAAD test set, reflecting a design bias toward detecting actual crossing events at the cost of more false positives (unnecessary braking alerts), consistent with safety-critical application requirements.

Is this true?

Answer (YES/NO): NO